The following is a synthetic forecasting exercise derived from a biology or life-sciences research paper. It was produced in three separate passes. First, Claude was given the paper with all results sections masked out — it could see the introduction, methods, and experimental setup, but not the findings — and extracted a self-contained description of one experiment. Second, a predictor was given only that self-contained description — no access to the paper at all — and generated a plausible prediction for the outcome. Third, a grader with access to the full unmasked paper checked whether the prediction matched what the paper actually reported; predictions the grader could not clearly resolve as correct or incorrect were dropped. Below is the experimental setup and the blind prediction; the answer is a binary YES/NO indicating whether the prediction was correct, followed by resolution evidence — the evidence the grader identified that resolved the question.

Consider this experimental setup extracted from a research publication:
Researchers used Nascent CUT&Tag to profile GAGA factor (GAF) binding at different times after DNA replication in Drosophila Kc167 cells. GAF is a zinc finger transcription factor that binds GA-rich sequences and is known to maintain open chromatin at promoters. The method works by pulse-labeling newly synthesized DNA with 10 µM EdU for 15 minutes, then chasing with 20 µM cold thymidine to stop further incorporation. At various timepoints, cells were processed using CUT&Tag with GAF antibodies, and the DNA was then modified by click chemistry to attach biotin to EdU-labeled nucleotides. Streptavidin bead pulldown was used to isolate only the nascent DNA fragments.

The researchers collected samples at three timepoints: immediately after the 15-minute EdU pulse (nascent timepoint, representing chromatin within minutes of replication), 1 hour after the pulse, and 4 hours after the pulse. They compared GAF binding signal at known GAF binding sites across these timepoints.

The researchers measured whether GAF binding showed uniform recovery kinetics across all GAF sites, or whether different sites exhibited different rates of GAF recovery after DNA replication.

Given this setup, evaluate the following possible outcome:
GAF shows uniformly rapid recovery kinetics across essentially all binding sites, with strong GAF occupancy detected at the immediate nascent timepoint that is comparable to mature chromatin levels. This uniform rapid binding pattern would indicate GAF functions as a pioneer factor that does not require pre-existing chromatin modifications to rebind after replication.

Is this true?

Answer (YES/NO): NO